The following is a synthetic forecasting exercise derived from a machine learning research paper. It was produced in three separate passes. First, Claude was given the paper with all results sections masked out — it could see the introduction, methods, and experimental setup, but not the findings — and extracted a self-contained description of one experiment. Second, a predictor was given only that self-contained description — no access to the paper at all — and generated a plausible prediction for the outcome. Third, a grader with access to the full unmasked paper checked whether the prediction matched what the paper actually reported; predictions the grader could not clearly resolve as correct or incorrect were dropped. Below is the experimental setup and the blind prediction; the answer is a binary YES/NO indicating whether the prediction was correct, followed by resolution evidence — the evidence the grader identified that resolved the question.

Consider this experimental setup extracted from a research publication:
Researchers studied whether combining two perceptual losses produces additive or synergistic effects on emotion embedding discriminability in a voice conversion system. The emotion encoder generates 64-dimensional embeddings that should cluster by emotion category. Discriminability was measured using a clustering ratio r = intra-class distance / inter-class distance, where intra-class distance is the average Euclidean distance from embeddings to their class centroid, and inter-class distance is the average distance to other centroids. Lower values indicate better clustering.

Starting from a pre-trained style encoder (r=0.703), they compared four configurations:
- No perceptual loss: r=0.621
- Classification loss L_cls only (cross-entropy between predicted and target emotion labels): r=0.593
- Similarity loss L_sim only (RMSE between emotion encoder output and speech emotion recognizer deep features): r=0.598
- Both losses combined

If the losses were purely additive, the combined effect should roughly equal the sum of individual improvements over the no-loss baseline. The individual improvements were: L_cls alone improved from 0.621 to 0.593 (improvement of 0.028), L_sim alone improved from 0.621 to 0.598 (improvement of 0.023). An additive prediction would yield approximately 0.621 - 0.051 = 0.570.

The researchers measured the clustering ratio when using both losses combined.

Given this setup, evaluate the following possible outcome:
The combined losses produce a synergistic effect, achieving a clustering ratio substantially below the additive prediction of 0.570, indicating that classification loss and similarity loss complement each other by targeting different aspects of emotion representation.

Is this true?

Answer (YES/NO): YES